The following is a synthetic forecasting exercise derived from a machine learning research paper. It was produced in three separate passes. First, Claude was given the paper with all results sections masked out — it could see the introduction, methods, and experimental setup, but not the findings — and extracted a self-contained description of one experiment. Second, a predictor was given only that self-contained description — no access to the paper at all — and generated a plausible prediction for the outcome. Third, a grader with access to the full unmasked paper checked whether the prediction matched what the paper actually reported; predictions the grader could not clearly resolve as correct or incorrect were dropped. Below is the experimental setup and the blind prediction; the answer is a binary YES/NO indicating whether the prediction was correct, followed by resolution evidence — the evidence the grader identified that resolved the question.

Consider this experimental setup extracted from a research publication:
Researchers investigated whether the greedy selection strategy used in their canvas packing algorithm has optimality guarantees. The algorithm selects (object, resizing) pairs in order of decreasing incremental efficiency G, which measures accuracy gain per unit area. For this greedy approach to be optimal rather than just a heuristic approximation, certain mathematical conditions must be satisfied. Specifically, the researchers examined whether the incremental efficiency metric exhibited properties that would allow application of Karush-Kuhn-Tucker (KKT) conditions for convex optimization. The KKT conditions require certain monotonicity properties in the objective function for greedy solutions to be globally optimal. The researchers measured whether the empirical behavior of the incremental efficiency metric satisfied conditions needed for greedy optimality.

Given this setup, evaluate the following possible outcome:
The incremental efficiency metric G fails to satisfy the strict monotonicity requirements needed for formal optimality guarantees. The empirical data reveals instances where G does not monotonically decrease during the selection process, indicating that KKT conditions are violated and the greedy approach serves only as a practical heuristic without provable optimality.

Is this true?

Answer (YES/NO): NO